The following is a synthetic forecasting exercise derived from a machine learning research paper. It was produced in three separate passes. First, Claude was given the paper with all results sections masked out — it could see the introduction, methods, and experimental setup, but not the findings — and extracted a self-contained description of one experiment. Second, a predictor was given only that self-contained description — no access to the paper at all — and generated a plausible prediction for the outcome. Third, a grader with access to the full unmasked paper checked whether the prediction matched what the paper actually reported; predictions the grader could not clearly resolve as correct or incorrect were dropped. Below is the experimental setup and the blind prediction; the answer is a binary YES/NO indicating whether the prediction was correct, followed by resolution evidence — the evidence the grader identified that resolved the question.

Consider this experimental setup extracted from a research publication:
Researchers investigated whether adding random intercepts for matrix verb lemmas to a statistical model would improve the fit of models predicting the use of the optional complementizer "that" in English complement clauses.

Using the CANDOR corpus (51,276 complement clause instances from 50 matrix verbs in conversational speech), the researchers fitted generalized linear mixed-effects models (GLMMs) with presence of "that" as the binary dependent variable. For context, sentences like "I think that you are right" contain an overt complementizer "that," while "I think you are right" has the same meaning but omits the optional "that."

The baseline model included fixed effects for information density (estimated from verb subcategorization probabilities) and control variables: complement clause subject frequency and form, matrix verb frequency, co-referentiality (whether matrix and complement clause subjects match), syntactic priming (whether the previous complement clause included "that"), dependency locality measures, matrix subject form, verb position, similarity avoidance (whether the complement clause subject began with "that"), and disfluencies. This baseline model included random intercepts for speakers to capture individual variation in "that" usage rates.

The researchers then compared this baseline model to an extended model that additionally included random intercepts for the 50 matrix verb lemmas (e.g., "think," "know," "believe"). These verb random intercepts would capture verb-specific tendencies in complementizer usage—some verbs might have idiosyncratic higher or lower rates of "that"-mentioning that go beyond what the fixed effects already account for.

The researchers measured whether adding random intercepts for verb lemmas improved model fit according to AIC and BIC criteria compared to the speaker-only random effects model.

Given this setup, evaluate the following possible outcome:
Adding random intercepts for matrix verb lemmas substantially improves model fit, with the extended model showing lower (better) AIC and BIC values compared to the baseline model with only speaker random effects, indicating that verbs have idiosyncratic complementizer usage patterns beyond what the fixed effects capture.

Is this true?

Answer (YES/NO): YES